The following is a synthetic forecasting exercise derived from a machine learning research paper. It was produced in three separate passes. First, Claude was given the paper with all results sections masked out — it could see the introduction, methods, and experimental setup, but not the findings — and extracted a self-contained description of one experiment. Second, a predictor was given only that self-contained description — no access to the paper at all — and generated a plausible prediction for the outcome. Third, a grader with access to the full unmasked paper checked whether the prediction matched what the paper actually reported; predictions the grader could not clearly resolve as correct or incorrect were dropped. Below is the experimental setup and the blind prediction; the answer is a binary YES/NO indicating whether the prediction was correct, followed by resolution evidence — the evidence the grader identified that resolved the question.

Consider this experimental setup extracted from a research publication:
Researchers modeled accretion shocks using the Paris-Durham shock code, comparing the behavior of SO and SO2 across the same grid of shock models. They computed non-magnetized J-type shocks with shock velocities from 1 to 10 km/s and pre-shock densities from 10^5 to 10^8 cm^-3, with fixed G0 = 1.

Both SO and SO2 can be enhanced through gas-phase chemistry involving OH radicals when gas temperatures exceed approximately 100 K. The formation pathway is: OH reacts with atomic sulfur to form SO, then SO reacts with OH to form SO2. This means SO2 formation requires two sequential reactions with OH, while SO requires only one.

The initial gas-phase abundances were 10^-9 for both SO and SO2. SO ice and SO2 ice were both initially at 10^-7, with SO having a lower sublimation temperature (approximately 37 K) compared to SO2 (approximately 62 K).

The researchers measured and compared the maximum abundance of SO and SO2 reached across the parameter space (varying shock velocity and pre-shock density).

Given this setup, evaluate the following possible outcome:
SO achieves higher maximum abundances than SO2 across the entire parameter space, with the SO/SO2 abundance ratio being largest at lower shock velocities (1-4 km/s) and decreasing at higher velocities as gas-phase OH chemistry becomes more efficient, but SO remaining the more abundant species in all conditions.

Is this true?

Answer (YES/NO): YES